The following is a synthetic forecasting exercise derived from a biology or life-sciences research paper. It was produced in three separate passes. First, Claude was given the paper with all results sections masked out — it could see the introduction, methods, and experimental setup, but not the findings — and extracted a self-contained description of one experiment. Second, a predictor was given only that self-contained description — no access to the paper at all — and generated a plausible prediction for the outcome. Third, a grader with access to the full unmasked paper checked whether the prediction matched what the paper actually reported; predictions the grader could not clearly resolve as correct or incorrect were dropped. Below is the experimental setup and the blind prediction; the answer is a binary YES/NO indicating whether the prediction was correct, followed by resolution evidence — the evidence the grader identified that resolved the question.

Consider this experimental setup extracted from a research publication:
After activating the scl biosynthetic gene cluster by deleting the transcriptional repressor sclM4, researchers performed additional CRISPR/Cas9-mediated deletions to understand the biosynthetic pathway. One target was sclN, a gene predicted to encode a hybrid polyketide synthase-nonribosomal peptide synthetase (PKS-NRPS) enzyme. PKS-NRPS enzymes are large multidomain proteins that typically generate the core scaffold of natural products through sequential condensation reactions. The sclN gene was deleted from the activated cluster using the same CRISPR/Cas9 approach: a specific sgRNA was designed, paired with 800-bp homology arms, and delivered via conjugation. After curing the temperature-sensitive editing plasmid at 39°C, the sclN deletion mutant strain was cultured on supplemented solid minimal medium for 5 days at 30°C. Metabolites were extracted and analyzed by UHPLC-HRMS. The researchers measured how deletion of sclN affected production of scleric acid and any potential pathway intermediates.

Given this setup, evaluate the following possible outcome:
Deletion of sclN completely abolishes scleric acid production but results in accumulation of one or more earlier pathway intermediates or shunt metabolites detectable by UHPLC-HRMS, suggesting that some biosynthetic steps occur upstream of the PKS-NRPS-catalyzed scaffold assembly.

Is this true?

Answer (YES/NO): NO